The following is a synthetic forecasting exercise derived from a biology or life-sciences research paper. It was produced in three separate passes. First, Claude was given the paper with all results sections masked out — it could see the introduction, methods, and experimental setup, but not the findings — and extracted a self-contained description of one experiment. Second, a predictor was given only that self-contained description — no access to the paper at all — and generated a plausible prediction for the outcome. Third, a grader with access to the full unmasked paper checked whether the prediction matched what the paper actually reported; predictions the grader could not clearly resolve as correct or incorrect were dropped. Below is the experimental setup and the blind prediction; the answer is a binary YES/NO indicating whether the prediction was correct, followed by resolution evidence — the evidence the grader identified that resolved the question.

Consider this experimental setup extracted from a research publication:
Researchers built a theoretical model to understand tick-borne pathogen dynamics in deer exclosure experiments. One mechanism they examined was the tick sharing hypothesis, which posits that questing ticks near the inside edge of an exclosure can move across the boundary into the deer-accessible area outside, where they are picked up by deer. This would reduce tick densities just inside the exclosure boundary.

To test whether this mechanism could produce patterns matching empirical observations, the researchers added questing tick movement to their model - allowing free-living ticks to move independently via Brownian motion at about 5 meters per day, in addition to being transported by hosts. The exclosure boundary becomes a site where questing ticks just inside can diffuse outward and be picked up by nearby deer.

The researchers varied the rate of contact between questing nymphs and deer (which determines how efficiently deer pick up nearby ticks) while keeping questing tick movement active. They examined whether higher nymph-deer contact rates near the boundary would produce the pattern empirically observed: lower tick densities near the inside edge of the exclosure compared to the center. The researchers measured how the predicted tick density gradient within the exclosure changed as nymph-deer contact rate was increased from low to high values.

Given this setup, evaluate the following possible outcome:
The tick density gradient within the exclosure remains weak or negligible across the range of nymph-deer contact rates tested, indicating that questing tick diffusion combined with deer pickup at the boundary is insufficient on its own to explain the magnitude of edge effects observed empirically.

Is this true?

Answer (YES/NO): NO